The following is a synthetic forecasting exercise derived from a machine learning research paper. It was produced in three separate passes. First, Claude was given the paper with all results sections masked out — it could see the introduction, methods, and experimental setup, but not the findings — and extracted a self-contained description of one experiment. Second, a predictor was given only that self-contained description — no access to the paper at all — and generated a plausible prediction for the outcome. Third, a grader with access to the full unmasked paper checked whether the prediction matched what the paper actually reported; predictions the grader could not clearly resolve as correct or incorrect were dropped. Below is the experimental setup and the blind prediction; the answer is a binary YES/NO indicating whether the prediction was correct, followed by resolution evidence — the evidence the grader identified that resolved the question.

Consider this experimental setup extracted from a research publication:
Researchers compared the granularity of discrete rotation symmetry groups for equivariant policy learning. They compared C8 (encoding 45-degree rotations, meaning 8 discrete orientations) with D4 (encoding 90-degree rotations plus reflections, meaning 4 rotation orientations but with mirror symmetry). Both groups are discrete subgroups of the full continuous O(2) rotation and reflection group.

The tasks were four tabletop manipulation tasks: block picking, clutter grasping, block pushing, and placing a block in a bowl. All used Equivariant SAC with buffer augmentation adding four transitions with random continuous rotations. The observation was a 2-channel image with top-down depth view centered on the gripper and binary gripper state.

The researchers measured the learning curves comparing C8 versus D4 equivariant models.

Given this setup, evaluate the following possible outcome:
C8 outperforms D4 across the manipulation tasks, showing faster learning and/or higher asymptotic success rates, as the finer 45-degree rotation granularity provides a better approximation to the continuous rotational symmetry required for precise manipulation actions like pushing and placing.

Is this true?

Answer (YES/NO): NO